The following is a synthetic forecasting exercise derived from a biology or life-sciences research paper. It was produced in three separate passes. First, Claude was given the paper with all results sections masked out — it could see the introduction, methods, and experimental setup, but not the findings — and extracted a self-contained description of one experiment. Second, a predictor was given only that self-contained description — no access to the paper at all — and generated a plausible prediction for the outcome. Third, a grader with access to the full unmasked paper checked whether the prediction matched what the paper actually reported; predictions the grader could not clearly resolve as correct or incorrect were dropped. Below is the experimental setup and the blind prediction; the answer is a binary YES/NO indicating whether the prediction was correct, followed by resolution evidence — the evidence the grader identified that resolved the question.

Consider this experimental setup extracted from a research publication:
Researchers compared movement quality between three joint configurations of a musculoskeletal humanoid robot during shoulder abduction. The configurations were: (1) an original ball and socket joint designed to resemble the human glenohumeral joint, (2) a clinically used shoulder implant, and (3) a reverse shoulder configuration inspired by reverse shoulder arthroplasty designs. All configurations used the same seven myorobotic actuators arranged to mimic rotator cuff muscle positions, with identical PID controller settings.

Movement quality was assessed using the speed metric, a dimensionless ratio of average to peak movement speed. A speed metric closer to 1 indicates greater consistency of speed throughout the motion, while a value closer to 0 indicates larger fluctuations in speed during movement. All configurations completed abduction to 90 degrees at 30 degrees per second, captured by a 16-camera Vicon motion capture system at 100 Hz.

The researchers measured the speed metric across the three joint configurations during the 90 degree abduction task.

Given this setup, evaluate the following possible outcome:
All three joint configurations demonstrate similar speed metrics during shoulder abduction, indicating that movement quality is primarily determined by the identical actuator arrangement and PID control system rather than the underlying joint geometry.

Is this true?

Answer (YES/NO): NO